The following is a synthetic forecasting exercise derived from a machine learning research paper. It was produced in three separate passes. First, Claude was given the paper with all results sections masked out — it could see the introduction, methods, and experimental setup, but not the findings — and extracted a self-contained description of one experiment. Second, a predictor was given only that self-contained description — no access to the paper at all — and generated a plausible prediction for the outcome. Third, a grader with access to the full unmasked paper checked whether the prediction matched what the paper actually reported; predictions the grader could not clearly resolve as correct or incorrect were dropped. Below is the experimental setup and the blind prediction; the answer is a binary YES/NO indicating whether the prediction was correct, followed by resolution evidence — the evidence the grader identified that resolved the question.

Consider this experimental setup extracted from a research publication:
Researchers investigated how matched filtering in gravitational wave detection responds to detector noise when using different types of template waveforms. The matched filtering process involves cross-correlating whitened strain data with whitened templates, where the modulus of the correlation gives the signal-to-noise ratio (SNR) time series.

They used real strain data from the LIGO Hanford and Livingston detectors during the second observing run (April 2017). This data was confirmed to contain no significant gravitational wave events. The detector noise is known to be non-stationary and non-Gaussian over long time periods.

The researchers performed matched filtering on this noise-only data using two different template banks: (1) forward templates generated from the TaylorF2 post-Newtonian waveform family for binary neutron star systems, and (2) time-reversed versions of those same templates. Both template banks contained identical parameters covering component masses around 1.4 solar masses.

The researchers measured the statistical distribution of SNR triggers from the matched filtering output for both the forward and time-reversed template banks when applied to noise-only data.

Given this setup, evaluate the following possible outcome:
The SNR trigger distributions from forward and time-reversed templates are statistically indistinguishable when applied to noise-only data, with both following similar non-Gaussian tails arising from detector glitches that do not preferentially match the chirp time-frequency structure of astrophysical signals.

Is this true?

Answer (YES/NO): YES